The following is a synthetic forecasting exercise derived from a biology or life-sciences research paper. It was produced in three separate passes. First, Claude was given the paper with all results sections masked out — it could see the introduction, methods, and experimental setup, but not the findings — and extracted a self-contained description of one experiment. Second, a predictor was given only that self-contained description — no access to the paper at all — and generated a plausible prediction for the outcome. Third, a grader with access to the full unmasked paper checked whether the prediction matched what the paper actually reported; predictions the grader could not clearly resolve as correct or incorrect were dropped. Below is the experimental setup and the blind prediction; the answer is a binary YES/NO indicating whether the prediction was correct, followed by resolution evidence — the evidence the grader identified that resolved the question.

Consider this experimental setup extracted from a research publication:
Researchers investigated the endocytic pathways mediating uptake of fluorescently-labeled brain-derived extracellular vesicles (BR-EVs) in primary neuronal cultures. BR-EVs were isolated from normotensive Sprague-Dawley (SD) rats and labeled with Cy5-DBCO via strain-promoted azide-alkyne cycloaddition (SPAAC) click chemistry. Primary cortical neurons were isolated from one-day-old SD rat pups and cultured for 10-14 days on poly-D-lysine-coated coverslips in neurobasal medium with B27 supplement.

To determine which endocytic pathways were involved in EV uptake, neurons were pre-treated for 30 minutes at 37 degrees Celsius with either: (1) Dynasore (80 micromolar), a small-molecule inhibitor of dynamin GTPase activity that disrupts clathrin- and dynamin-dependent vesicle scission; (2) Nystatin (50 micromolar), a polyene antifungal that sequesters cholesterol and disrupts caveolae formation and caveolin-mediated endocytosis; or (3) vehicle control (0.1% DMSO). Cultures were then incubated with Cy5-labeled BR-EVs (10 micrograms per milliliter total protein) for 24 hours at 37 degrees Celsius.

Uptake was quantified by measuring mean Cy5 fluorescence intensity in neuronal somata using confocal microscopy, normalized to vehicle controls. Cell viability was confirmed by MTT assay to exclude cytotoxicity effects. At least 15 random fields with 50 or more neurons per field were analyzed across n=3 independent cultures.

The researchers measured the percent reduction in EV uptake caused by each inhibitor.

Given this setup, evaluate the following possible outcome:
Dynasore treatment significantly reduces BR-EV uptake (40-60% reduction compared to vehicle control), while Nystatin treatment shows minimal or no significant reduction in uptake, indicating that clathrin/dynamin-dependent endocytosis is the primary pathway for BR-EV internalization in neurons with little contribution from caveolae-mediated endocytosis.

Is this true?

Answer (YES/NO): NO